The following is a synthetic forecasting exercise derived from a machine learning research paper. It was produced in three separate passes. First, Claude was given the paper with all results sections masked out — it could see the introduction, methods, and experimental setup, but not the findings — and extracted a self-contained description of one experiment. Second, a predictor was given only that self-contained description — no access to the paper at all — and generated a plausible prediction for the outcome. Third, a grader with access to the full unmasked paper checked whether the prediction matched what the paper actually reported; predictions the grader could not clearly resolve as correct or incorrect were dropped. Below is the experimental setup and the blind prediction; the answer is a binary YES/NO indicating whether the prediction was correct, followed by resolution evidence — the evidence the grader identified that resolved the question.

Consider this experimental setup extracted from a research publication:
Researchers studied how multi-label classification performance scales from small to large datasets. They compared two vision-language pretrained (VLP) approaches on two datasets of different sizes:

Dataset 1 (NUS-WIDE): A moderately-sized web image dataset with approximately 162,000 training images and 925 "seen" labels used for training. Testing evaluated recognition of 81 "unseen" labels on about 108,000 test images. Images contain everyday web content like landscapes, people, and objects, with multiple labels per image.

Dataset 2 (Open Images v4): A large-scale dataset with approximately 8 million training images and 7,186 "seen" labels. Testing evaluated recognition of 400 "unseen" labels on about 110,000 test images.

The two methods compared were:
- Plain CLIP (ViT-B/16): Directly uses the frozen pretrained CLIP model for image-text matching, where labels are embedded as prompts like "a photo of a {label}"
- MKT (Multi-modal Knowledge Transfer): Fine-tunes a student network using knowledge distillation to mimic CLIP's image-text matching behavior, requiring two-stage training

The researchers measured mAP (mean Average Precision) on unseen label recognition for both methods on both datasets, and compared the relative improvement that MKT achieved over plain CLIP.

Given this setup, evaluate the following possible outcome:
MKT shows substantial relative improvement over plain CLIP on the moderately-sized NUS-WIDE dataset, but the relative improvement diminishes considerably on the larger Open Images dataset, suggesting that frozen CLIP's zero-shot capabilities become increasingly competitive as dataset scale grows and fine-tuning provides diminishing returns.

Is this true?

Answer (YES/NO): NO